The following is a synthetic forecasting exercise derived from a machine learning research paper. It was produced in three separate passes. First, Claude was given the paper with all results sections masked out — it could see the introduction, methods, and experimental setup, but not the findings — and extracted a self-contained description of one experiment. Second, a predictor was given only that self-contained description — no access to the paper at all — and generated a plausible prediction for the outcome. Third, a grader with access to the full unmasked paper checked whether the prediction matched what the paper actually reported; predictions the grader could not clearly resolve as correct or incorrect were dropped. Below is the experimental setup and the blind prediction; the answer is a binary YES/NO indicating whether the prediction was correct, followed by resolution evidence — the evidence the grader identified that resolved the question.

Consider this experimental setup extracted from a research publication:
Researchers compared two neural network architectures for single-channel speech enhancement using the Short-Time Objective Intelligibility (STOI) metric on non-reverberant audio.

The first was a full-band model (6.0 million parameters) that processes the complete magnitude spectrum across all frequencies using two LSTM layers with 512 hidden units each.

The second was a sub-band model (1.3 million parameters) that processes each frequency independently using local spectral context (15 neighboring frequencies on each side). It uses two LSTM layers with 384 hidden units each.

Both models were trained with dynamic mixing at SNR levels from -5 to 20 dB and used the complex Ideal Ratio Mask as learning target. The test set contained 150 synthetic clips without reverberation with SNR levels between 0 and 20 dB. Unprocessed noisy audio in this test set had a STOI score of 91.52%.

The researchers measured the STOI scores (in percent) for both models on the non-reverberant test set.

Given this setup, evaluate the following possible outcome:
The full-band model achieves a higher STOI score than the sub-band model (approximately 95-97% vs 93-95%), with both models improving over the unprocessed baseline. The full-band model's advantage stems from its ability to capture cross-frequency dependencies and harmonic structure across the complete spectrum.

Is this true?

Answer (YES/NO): YES